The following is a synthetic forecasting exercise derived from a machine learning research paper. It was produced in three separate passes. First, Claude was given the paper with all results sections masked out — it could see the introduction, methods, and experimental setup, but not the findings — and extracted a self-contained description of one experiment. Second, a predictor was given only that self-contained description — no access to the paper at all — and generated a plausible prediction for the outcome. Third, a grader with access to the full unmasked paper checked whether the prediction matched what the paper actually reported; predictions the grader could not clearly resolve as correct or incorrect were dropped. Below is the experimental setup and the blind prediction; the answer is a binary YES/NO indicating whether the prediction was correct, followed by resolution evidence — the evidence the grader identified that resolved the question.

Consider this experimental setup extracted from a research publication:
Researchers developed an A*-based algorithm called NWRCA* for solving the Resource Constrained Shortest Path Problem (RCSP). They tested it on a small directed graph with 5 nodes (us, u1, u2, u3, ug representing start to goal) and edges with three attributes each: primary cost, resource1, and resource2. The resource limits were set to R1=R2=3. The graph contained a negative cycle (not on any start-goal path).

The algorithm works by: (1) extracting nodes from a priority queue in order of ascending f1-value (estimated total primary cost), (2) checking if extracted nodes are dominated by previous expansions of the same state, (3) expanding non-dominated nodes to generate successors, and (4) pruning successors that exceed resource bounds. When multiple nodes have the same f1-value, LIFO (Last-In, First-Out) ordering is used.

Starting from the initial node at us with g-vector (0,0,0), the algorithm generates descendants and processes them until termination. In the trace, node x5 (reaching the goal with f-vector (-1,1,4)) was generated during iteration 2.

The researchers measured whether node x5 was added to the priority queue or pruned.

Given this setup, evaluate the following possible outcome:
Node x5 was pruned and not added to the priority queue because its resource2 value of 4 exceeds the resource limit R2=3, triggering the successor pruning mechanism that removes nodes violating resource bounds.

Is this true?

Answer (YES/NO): YES